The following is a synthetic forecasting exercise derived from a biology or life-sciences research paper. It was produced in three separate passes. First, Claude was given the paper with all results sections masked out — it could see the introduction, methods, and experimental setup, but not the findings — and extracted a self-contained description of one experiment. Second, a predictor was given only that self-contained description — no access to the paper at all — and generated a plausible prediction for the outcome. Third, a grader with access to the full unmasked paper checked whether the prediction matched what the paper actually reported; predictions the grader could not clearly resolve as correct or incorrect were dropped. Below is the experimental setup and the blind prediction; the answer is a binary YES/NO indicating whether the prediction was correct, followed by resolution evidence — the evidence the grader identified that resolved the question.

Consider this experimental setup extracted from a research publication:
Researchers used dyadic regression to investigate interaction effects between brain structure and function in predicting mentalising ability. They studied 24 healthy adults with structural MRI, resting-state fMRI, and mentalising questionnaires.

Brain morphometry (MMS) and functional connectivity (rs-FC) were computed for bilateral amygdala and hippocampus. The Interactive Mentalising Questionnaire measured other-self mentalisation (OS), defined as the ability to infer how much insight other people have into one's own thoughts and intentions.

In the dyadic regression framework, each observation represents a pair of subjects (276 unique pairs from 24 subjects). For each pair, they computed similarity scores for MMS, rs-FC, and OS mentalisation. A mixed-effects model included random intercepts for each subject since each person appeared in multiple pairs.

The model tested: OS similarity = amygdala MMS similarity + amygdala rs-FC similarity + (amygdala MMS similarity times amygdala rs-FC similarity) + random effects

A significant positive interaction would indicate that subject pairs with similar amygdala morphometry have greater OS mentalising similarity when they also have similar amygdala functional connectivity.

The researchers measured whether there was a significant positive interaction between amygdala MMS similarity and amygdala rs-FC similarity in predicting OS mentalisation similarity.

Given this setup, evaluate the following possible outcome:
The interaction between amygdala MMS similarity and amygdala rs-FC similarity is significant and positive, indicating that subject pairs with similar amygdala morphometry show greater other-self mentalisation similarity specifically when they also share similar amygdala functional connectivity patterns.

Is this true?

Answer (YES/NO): YES